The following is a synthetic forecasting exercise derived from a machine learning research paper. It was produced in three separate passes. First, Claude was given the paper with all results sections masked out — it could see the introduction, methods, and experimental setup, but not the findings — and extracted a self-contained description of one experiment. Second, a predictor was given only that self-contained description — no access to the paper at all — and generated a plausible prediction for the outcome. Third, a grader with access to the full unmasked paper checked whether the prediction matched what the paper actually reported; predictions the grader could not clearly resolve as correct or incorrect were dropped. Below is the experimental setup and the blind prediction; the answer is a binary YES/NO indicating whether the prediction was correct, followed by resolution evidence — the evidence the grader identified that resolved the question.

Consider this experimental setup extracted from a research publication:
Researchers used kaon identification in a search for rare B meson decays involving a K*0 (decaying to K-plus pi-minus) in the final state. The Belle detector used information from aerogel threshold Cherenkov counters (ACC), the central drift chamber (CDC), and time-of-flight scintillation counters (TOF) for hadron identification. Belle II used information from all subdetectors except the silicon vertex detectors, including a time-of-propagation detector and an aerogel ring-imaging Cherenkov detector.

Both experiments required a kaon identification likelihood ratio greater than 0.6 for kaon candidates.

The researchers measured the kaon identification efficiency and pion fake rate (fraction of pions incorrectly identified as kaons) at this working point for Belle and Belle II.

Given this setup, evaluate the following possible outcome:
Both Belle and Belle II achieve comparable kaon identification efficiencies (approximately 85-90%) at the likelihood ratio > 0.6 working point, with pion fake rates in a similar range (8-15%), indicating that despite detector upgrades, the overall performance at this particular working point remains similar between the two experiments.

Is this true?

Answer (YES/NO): NO